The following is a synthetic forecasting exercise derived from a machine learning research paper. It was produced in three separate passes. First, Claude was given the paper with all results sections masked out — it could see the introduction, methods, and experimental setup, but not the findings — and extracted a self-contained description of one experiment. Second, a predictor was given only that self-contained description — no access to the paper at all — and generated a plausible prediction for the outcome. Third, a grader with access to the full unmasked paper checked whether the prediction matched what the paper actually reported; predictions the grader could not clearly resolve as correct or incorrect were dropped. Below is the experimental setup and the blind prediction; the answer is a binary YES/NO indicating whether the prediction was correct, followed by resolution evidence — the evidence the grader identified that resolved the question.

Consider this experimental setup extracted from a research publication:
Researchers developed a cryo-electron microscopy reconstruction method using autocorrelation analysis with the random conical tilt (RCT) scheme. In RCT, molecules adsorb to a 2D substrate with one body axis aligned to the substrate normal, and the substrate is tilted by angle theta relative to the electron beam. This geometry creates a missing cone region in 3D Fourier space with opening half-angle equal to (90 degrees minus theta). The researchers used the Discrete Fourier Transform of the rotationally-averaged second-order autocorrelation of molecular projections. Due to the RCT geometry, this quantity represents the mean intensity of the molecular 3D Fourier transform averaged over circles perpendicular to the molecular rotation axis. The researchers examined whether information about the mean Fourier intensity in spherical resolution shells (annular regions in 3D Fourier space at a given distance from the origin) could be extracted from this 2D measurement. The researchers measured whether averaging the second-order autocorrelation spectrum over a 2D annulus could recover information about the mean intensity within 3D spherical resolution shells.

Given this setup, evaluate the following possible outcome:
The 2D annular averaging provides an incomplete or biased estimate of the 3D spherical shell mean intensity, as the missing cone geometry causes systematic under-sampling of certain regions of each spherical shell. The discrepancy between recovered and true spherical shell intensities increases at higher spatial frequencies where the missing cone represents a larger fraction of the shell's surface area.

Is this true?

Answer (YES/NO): NO